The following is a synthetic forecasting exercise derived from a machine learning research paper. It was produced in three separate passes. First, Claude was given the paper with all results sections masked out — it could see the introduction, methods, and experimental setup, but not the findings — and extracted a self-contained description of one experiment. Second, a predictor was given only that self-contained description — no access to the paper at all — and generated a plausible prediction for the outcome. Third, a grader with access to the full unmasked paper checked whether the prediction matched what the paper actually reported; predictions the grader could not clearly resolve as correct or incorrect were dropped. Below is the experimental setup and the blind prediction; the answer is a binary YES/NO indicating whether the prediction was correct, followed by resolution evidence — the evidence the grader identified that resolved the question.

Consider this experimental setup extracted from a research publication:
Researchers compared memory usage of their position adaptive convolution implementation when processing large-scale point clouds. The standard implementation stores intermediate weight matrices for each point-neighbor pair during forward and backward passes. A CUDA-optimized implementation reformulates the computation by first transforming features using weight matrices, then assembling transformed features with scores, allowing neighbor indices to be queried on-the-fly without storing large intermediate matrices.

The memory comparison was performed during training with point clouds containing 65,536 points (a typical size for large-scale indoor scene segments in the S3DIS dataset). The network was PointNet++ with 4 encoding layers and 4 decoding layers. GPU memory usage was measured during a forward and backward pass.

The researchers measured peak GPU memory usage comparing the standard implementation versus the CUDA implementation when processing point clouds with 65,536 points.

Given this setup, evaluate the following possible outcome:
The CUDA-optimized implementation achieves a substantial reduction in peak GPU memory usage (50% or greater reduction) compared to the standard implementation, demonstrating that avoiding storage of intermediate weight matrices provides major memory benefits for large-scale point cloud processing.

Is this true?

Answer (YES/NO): NO